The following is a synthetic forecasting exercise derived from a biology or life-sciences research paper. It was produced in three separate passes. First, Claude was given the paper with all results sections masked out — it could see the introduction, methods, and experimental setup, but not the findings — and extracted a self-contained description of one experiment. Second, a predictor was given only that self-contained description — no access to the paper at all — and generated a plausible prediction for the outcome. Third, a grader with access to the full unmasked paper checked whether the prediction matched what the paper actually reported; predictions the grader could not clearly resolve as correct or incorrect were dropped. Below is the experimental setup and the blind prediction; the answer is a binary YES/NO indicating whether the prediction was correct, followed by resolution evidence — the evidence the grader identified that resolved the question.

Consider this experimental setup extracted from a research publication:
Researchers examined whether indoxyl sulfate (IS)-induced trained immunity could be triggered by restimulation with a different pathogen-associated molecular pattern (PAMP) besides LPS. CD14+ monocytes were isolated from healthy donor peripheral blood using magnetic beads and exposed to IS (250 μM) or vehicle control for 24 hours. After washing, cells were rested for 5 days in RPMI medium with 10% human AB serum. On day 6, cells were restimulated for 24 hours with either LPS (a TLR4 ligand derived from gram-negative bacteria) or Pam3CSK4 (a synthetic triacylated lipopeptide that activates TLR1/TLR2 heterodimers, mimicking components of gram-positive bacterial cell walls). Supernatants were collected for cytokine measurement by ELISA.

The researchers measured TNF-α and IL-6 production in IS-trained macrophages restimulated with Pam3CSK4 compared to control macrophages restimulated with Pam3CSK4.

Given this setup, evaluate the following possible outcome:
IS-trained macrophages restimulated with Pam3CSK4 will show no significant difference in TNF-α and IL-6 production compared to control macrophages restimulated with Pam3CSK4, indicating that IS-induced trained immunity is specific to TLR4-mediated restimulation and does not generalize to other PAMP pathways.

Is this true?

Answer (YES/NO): NO